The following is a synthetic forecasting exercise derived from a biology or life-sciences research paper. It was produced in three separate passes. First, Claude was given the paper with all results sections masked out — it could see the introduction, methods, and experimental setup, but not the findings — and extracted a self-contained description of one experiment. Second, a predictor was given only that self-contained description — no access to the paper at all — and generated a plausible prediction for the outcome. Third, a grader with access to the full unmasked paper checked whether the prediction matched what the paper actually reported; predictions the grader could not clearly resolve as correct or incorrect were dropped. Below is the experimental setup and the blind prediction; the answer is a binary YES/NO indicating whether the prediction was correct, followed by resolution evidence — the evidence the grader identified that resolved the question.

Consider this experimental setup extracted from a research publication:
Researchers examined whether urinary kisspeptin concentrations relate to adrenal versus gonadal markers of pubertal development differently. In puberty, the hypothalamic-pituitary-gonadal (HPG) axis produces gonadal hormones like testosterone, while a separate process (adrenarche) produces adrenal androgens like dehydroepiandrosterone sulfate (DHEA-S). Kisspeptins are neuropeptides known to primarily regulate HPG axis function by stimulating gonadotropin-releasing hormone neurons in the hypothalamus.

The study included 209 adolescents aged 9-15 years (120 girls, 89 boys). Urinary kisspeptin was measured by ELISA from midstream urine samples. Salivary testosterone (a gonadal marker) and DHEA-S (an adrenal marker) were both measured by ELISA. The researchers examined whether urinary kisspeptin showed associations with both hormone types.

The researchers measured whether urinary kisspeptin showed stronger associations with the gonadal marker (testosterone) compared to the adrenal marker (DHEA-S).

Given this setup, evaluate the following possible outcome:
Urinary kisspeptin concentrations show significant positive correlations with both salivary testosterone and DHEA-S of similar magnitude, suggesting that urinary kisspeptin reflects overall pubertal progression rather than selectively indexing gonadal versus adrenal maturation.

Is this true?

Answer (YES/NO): NO